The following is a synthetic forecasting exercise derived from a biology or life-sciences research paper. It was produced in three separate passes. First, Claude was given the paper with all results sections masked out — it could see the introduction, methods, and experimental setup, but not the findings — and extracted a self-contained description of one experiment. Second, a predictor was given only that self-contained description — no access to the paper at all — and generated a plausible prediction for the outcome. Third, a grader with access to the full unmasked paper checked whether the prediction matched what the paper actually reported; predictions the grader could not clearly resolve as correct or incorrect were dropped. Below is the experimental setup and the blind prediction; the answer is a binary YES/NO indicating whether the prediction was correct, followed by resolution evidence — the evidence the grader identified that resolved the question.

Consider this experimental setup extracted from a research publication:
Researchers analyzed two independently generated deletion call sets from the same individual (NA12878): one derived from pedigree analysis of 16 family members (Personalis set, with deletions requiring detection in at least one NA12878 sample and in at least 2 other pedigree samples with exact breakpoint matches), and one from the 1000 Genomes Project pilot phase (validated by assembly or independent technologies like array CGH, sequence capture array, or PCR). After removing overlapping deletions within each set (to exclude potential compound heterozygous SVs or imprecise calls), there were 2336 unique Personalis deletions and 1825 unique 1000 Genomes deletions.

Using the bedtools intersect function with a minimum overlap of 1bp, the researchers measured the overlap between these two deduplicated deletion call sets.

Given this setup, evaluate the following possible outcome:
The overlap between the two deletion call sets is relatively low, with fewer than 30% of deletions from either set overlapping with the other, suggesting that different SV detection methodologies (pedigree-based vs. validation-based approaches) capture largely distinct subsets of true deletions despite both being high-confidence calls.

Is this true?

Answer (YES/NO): NO